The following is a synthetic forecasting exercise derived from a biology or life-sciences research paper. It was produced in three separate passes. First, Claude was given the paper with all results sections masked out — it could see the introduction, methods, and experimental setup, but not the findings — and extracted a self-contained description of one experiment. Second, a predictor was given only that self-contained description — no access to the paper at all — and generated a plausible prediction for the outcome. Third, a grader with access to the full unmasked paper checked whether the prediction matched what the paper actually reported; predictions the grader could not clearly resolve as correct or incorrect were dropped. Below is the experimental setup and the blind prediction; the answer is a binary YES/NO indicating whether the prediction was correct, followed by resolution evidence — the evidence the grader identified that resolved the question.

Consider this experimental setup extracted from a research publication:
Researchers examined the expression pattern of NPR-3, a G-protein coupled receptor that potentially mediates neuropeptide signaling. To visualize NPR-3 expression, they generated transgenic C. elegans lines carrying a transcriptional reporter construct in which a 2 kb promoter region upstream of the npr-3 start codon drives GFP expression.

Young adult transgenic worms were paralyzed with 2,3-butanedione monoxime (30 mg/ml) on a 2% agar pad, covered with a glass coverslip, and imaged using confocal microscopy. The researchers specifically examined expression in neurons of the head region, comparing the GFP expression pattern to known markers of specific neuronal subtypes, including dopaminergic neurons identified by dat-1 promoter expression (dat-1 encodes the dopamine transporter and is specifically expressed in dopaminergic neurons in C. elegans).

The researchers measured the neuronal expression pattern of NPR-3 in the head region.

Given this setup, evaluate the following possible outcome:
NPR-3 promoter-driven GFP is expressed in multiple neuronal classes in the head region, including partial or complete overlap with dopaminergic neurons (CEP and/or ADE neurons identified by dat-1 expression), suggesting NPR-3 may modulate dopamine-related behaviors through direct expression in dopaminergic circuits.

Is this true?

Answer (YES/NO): YES